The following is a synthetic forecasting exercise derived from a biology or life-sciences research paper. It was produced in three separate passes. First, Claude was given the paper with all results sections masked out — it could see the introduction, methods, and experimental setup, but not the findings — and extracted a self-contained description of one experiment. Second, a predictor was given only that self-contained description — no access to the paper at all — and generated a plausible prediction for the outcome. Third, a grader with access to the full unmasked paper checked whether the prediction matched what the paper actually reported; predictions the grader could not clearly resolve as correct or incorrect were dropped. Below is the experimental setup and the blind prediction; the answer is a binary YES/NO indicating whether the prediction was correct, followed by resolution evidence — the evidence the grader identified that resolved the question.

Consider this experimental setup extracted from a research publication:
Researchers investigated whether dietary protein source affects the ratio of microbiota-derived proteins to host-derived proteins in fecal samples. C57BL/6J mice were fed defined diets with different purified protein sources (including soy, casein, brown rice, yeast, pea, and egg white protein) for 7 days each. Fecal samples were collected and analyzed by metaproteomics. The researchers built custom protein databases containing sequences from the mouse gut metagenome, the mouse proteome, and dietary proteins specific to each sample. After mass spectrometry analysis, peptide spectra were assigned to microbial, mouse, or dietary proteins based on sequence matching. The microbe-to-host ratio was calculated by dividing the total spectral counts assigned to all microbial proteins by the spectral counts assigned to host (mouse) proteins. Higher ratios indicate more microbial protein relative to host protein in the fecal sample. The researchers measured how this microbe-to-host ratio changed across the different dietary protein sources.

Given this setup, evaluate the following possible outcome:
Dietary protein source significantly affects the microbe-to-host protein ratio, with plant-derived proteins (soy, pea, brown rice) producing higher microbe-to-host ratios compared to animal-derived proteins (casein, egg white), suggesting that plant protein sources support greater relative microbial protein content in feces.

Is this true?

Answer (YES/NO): NO